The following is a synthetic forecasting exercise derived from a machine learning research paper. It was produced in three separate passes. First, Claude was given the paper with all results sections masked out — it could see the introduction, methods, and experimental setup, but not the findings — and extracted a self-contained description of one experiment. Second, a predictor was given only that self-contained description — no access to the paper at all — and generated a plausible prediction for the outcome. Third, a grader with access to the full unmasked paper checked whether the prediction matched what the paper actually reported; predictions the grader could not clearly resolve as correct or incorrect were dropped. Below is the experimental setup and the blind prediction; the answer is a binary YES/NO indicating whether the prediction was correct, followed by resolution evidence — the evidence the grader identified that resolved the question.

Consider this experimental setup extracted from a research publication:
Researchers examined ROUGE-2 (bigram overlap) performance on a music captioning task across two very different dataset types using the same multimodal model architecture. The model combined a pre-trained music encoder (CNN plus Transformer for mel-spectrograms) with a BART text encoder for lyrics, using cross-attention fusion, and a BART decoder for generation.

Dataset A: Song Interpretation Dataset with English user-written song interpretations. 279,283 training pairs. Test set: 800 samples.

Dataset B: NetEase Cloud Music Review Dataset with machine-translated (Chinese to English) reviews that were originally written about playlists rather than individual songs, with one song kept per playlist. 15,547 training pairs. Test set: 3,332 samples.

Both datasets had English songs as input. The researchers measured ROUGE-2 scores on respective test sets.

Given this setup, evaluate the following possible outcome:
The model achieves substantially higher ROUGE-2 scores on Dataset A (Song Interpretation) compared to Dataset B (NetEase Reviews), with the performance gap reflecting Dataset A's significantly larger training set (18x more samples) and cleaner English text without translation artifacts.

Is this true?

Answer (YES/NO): NO